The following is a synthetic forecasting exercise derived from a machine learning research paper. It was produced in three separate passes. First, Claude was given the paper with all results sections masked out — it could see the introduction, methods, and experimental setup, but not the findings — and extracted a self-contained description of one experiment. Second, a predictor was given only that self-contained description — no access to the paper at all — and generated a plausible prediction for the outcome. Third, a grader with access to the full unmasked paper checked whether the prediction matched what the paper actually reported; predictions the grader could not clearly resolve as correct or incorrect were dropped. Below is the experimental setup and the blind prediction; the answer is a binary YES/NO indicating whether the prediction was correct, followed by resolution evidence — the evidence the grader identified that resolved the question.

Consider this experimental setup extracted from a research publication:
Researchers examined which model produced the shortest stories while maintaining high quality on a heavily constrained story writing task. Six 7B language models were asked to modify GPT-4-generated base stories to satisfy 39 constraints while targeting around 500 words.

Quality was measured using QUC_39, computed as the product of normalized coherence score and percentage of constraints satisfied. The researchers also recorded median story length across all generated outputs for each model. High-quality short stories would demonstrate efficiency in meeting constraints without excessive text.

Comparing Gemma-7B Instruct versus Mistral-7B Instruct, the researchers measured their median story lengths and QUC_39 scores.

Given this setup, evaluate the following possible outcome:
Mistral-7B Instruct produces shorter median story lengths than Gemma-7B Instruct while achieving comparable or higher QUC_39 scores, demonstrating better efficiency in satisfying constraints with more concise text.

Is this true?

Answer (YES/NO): NO